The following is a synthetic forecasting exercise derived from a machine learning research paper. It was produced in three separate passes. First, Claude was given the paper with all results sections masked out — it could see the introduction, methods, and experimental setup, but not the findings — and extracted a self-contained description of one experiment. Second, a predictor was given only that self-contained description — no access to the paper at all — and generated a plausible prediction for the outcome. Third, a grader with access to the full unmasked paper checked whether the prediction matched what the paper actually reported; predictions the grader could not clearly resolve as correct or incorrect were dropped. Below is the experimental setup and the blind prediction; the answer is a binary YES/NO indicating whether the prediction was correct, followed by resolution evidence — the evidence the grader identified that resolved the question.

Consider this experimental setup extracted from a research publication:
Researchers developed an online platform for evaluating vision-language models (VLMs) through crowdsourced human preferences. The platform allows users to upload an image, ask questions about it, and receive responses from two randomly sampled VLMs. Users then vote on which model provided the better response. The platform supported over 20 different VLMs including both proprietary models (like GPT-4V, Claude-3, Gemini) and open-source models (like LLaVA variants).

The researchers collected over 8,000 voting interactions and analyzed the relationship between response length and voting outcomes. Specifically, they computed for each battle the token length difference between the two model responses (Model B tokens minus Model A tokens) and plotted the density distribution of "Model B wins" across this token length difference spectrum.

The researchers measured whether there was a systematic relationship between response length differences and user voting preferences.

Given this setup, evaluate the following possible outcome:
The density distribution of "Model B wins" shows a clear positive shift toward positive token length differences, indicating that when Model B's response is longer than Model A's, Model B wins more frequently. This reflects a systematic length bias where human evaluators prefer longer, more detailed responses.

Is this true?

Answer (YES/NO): NO